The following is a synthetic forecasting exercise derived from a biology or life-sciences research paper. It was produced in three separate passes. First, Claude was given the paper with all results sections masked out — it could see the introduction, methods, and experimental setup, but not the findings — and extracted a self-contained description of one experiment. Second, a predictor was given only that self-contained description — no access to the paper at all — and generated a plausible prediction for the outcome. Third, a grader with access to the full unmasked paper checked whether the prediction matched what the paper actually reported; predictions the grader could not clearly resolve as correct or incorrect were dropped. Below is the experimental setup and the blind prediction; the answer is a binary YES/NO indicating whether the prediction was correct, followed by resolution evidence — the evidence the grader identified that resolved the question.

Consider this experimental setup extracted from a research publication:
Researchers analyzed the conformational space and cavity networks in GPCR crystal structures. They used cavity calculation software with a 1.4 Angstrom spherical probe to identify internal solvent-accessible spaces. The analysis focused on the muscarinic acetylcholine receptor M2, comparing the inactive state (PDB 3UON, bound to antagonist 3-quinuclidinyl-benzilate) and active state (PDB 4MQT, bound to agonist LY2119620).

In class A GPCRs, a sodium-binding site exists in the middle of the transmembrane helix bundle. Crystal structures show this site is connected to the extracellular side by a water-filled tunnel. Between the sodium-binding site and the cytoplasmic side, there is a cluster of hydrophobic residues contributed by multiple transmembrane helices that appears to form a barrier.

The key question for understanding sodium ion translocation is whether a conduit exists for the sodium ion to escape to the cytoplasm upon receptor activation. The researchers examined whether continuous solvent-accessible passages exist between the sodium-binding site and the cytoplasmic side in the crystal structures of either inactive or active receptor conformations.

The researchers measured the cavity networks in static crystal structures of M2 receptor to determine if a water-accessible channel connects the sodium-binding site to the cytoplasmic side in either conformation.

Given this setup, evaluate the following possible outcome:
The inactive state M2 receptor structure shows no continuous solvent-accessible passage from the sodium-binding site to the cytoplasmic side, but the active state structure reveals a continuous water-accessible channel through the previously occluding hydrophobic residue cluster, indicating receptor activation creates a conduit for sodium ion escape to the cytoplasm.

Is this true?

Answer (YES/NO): NO